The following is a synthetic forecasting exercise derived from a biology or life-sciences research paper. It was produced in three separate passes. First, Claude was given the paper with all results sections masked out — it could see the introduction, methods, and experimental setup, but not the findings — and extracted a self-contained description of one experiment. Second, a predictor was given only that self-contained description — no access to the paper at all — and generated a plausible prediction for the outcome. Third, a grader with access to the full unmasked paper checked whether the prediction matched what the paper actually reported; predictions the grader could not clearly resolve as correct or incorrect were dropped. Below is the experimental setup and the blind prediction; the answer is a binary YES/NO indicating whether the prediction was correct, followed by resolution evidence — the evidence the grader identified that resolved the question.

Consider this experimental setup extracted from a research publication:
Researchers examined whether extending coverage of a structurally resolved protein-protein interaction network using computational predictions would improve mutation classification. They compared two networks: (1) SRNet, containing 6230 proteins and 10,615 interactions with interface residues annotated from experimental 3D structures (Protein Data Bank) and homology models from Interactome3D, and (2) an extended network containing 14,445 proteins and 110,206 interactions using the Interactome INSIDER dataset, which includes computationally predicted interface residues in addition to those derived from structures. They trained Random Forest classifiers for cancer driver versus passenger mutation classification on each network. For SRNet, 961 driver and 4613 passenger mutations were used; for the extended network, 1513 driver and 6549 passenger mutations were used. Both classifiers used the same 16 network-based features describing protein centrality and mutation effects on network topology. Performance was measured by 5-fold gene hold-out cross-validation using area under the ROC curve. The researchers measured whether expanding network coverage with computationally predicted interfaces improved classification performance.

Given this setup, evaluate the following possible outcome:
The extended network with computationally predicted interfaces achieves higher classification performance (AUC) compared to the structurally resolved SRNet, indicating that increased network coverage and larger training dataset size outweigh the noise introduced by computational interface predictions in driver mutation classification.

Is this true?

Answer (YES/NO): YES